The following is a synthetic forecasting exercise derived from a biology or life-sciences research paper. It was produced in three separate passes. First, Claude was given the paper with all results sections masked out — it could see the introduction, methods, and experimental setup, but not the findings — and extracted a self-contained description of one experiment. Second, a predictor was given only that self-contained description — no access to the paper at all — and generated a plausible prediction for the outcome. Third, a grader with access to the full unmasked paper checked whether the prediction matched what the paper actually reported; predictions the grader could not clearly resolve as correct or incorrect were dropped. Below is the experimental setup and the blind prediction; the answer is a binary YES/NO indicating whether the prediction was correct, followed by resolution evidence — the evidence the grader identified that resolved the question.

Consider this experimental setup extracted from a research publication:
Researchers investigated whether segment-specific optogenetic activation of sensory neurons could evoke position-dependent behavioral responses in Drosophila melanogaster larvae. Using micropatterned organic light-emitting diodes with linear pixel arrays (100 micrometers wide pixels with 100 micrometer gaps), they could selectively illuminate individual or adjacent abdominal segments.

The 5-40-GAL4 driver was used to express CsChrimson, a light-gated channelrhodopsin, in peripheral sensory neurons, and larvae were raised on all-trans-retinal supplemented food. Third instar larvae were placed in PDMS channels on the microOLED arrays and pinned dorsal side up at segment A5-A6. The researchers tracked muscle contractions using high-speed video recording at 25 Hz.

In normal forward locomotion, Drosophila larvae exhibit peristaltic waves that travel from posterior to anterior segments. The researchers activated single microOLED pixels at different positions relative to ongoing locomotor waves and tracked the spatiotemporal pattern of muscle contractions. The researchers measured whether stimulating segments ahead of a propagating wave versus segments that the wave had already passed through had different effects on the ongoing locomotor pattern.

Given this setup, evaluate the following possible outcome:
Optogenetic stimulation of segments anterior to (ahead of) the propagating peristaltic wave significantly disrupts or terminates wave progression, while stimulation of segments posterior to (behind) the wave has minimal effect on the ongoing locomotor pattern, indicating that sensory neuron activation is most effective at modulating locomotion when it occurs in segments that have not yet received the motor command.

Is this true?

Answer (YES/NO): NO